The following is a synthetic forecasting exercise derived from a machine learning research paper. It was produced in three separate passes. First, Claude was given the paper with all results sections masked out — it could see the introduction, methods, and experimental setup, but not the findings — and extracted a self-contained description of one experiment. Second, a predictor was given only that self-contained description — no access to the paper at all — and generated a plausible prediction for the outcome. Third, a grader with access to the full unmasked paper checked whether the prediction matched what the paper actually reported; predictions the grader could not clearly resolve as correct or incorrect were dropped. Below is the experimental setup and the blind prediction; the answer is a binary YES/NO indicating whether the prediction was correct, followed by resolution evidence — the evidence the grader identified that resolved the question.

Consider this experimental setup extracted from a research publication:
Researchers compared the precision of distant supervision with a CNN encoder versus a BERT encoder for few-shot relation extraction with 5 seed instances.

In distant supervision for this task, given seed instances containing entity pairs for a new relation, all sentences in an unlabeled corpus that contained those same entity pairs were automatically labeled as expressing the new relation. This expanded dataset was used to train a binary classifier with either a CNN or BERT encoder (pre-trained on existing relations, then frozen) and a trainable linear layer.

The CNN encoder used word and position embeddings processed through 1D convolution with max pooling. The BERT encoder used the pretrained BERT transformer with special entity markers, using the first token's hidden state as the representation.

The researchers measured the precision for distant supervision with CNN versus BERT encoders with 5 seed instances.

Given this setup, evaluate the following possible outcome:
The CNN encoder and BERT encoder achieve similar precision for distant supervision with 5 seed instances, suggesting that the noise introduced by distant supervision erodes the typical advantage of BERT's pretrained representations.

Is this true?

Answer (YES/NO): NO